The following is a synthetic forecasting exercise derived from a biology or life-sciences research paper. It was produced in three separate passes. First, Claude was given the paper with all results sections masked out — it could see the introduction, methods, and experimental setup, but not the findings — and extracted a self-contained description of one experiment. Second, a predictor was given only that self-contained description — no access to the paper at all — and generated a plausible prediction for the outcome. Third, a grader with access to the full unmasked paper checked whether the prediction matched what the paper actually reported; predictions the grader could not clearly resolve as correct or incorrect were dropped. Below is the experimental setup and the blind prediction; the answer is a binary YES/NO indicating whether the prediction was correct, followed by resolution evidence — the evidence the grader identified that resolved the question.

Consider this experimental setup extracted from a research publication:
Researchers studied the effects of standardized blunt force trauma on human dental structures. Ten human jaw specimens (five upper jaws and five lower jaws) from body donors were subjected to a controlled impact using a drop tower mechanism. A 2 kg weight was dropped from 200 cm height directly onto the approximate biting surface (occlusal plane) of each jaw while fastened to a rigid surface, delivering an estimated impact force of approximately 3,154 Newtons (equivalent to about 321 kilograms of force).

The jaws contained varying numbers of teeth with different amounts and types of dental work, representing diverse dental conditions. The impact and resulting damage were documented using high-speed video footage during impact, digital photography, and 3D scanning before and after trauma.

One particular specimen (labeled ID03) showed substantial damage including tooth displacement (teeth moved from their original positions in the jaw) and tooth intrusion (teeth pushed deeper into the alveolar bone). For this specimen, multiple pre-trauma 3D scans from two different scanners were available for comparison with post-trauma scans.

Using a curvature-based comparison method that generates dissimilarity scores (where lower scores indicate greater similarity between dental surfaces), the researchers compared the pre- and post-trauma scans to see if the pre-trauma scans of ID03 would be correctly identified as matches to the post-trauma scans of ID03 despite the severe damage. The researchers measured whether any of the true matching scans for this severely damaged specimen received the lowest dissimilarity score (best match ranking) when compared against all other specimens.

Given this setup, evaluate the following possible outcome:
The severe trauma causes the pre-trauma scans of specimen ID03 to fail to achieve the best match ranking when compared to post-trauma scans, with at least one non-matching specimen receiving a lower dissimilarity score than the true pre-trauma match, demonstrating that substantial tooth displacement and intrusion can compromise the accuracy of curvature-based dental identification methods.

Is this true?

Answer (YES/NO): NO